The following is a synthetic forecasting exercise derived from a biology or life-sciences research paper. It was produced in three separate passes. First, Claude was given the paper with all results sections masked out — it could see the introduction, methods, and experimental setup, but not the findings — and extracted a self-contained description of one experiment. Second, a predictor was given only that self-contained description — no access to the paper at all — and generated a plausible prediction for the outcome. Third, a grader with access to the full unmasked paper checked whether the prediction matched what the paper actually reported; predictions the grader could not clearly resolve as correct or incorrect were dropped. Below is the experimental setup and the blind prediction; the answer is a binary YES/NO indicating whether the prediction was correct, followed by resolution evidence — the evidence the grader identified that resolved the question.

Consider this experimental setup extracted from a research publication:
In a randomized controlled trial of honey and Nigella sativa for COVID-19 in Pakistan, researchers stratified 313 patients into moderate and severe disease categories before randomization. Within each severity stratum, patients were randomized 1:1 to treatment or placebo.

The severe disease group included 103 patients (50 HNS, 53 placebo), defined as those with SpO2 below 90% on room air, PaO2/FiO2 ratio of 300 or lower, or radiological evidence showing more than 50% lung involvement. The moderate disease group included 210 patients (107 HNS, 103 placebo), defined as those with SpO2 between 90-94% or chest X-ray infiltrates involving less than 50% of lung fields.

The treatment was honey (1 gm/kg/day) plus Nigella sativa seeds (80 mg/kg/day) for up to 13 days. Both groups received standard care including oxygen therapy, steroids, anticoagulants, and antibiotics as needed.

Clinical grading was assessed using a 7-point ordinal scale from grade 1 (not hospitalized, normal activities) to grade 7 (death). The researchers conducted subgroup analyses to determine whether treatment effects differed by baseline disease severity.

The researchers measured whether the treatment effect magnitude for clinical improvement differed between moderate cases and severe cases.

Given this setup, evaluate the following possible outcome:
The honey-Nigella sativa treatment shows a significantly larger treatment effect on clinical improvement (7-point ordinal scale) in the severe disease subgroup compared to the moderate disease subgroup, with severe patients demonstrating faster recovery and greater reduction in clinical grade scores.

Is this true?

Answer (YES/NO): NO